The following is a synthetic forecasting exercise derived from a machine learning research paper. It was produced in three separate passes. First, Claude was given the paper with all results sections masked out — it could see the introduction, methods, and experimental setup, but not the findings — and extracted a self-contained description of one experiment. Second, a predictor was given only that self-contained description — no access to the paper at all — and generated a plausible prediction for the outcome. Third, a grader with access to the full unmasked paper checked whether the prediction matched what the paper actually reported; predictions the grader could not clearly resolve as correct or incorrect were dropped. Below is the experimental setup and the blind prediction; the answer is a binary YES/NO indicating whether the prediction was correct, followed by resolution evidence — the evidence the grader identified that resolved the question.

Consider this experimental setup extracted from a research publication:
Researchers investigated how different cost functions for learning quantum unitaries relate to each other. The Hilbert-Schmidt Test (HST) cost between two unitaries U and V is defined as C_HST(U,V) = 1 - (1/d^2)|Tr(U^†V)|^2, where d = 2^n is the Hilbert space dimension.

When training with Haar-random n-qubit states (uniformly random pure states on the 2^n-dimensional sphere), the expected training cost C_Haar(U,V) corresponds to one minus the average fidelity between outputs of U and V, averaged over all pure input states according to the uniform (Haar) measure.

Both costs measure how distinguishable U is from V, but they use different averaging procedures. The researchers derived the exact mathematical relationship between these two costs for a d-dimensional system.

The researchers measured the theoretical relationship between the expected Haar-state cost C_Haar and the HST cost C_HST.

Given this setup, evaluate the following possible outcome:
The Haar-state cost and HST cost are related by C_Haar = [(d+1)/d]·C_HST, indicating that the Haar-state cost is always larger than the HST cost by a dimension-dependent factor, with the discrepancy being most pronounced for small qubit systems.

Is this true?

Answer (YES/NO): NO